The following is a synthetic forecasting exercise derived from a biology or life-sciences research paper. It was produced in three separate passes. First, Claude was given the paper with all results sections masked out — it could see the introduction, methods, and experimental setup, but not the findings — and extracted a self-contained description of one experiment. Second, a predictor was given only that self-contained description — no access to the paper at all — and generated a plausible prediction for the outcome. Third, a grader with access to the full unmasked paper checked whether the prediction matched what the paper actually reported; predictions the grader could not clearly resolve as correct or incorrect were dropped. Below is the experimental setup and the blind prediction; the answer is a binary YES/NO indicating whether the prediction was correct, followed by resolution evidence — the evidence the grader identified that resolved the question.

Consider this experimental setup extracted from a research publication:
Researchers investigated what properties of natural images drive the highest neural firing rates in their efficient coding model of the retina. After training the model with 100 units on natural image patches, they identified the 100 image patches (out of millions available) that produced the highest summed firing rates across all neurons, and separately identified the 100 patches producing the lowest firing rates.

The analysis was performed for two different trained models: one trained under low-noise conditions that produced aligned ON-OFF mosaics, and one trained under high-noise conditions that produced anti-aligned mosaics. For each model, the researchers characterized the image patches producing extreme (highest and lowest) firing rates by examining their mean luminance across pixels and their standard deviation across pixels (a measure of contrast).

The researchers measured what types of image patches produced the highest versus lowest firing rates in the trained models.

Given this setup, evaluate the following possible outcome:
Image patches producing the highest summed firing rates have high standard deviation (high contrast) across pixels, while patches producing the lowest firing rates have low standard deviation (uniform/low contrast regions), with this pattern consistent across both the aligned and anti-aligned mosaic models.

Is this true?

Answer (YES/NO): NO